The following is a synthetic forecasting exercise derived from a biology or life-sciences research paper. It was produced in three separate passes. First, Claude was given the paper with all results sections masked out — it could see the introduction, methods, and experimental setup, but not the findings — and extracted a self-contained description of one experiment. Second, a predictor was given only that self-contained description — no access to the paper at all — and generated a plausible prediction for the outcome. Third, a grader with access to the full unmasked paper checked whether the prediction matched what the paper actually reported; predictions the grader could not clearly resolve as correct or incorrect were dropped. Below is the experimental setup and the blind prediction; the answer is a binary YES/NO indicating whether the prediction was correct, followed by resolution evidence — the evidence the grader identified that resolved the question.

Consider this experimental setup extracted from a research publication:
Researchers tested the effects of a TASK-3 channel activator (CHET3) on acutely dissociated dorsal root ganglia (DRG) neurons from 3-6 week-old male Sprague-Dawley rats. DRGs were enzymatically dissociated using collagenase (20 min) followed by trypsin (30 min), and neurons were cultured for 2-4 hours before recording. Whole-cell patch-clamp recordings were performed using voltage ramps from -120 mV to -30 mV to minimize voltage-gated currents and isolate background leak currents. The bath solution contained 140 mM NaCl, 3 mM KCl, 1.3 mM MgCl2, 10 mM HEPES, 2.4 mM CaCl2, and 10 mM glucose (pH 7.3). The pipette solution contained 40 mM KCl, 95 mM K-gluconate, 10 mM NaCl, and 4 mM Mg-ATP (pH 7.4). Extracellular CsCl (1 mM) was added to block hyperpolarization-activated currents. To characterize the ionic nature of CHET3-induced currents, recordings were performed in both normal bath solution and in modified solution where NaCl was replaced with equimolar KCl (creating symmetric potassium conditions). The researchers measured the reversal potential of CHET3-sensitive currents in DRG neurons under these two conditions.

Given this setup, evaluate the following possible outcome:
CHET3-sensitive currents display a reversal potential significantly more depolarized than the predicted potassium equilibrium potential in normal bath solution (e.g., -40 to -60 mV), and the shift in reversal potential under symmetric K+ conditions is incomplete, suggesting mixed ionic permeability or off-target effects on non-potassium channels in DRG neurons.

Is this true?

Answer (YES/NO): NO